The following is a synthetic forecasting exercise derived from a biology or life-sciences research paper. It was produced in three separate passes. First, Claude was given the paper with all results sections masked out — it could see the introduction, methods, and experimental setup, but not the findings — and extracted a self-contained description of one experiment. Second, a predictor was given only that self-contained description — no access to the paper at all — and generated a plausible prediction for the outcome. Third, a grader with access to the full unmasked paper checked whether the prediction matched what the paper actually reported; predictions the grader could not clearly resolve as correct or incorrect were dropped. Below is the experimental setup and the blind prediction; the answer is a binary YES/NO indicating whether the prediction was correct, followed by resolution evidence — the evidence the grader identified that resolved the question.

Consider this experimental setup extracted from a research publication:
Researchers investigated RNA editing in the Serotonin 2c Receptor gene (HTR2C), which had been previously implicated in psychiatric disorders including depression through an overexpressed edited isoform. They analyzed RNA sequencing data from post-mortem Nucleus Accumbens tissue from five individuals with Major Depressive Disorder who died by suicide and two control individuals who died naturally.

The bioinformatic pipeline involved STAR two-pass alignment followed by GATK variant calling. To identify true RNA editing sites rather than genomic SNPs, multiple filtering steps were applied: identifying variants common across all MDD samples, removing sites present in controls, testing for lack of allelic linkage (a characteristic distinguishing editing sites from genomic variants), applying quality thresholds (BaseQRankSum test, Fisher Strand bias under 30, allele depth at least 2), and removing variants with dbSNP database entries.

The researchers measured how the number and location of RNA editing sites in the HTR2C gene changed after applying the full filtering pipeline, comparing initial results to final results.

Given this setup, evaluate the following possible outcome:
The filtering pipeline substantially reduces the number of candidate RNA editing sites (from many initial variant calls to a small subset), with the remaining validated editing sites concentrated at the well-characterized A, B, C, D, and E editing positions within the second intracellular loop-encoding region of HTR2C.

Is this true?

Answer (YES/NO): NO